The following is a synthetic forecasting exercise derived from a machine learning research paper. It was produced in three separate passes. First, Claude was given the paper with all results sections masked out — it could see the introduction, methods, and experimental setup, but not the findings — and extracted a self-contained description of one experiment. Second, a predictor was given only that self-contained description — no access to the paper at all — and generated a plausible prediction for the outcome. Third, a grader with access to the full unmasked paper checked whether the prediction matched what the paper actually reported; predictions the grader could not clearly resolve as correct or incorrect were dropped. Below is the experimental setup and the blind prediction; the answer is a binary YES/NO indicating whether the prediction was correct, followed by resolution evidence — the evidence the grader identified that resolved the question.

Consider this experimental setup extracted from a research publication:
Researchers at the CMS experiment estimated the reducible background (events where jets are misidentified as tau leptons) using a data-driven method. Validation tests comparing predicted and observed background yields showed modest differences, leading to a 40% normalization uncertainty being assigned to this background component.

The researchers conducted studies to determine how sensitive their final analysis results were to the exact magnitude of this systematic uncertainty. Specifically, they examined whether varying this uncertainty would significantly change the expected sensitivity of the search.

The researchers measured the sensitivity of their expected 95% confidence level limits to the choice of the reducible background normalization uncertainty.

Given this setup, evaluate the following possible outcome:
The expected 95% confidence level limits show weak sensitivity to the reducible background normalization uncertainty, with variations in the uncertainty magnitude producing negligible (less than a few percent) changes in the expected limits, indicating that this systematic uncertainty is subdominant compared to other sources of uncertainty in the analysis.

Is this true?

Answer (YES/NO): YES